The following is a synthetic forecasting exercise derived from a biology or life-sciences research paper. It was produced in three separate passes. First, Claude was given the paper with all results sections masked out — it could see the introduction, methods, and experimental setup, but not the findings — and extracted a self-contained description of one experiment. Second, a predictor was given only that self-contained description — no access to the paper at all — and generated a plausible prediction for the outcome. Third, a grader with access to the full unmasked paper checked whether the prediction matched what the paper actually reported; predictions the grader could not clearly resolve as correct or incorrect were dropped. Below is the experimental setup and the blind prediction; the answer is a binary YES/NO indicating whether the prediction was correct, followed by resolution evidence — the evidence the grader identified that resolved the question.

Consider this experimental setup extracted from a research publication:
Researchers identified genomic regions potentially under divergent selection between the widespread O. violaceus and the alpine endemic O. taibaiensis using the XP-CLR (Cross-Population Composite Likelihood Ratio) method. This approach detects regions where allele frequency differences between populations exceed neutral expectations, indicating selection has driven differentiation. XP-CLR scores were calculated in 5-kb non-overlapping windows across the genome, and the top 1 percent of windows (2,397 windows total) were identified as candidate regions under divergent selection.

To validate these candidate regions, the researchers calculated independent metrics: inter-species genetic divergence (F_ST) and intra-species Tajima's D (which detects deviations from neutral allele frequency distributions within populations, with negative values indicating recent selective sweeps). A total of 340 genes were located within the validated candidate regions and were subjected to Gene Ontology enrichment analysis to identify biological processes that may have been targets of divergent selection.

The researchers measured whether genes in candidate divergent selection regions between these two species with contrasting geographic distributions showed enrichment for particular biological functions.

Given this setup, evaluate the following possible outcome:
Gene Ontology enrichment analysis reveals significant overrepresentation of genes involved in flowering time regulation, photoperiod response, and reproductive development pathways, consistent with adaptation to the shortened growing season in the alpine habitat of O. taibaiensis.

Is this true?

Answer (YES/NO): NO